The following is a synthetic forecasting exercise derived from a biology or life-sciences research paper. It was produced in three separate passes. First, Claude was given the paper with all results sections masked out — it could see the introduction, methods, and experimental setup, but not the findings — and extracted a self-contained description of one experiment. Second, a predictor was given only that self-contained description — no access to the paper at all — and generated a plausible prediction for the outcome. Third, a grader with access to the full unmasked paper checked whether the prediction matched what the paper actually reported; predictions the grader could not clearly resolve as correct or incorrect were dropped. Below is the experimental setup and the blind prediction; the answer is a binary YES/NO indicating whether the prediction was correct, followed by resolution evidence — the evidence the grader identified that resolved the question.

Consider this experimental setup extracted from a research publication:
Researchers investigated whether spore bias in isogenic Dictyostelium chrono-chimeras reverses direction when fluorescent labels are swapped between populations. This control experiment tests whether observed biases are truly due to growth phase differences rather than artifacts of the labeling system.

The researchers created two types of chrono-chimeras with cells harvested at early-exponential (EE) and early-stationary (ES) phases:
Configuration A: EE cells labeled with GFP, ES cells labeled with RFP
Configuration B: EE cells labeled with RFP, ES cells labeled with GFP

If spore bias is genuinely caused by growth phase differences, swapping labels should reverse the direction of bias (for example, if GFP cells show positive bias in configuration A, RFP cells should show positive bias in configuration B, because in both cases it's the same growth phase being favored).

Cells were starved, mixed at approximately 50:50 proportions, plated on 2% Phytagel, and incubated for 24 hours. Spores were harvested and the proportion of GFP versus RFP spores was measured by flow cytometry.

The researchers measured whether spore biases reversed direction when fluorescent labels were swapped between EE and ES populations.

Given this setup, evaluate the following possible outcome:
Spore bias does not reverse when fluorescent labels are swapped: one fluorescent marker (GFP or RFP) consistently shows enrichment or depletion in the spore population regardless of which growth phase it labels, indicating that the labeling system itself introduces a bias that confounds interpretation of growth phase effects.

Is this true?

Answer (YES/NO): NO